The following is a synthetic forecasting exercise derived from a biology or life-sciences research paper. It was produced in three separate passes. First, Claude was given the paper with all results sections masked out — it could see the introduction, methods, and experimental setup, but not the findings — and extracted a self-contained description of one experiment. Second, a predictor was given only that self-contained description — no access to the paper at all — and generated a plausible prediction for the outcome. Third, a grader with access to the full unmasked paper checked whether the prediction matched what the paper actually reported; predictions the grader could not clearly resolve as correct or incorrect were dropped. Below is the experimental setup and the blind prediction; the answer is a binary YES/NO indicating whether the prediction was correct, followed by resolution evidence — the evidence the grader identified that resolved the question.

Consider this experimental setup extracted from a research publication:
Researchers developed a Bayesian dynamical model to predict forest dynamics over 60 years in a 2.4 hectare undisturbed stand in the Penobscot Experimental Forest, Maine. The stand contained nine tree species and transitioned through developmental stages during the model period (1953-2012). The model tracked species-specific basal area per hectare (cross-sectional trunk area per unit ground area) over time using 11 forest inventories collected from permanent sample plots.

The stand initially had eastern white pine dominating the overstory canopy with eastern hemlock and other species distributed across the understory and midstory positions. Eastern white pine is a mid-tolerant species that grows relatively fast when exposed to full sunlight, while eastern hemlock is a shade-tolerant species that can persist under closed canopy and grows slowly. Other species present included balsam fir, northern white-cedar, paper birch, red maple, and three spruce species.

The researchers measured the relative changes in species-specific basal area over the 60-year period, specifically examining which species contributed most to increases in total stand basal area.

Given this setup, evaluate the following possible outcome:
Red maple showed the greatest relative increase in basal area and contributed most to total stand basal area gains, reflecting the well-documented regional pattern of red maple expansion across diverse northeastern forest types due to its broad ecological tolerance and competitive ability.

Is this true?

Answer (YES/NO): NO